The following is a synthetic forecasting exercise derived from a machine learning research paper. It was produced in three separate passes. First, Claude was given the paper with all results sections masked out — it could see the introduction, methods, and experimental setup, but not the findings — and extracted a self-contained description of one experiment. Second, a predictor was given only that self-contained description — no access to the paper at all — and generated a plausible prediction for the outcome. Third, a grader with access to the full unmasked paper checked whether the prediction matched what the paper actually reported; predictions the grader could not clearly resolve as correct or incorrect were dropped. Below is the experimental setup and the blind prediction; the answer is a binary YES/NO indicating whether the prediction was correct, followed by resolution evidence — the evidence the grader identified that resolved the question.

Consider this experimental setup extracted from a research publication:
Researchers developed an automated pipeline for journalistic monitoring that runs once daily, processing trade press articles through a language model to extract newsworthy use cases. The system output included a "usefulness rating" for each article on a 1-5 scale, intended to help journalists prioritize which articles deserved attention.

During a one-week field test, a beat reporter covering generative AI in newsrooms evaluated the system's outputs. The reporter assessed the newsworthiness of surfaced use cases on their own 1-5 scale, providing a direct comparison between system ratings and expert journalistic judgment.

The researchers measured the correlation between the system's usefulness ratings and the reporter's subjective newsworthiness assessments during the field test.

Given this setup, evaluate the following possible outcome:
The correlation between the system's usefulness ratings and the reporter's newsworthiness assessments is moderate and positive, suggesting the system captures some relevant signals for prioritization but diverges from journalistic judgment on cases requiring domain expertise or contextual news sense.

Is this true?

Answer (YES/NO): NO